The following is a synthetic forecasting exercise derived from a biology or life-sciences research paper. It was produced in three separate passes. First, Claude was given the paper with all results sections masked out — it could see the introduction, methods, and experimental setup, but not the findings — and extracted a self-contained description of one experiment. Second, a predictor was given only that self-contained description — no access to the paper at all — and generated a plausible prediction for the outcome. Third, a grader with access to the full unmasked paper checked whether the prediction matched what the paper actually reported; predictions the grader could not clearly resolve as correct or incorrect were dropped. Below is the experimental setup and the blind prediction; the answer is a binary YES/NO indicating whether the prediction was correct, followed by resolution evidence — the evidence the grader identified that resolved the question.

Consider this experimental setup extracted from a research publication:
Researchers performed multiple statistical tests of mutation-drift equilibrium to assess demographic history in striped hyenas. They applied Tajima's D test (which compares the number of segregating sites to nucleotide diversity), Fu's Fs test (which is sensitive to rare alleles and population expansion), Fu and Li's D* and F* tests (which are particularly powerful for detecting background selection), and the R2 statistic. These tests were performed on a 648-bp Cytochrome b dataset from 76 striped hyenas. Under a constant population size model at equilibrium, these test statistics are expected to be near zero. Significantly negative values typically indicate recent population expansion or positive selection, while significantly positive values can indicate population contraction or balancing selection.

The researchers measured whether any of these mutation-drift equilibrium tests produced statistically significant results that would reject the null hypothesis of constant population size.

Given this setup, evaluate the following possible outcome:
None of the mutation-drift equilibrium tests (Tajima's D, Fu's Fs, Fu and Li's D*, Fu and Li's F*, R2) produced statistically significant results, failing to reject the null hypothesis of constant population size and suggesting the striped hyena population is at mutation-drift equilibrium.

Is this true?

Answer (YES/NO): YES